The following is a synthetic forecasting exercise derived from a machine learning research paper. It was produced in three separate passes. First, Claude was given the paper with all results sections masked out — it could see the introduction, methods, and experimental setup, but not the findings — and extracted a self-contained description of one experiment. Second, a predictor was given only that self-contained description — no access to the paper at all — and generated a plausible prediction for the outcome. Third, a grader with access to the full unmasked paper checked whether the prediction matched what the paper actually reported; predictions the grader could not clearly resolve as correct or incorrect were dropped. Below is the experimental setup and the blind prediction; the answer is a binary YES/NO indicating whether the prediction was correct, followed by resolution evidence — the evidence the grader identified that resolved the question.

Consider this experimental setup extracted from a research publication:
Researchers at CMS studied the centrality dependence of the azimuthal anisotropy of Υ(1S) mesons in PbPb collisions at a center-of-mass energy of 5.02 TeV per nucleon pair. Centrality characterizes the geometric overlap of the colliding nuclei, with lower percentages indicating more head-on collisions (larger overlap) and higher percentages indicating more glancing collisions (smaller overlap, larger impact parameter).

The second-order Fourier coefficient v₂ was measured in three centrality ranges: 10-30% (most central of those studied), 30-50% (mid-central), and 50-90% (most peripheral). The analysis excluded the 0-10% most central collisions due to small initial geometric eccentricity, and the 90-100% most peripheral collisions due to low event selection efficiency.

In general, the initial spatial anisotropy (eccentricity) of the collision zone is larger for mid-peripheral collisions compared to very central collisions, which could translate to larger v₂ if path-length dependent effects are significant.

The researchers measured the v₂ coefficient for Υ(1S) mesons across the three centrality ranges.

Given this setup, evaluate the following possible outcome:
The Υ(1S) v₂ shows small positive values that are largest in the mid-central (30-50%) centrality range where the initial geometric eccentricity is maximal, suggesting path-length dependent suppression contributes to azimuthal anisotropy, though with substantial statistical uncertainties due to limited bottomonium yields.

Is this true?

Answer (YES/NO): NO